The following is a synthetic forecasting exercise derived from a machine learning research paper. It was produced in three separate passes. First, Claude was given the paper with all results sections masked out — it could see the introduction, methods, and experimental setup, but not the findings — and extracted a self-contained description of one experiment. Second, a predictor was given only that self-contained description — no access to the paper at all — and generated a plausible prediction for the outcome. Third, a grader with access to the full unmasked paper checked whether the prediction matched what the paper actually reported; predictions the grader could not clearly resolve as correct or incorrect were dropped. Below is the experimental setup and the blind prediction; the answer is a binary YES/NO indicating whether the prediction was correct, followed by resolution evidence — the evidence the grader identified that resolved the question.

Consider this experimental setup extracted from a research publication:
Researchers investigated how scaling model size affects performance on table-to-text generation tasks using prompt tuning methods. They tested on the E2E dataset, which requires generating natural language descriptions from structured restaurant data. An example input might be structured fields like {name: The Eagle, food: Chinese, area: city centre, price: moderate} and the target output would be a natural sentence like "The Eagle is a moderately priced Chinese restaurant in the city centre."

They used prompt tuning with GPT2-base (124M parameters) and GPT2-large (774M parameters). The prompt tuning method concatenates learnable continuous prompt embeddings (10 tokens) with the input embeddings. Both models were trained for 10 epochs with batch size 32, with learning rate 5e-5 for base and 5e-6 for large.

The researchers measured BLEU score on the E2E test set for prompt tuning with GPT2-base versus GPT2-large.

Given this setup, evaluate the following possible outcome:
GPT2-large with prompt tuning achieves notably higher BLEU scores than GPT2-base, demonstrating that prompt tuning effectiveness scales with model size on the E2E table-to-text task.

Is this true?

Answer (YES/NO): NO